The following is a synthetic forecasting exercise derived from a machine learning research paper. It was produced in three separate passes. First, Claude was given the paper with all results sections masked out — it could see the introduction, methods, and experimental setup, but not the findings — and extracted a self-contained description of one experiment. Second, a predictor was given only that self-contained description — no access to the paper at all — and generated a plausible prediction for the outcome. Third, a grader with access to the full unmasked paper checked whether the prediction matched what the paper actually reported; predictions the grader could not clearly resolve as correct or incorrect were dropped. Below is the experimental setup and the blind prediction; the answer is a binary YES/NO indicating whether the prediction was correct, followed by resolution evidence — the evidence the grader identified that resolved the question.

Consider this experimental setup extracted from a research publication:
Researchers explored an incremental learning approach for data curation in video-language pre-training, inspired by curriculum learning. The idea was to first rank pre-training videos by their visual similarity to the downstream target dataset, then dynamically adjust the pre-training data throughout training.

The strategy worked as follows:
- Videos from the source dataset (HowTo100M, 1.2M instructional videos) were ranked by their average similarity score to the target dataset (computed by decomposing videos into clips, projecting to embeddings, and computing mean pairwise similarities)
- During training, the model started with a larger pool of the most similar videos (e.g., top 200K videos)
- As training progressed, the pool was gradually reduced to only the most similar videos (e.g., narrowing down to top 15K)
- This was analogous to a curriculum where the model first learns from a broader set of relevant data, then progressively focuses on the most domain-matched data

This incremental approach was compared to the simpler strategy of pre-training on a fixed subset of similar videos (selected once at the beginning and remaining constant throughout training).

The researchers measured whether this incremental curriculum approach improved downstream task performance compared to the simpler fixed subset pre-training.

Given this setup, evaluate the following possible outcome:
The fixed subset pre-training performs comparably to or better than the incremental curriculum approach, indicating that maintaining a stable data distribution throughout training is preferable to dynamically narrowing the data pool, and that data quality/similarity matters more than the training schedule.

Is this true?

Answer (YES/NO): YES